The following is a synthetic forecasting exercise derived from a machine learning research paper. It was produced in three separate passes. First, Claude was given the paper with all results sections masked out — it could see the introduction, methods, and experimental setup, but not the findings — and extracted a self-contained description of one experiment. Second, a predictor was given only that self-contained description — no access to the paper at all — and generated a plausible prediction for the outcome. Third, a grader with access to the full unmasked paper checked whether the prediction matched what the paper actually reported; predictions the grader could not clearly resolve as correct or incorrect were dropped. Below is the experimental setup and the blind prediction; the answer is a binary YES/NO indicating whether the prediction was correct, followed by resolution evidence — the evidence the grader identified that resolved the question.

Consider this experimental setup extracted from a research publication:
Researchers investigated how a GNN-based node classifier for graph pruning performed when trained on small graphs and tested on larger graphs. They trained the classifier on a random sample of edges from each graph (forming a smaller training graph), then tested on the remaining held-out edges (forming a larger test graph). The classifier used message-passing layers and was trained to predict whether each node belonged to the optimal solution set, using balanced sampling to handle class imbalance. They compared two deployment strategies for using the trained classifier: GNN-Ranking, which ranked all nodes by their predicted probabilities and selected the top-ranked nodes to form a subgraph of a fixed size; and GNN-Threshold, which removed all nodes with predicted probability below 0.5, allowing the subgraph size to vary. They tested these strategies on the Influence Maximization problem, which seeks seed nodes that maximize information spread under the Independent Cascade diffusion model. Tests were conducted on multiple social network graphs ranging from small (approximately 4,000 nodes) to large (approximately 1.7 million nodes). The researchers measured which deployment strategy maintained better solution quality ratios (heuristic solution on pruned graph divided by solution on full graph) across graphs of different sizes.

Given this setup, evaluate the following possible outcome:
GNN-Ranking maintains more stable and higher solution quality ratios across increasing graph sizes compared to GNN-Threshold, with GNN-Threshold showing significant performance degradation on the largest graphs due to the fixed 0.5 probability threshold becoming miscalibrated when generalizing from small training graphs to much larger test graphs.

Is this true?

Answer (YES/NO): NO